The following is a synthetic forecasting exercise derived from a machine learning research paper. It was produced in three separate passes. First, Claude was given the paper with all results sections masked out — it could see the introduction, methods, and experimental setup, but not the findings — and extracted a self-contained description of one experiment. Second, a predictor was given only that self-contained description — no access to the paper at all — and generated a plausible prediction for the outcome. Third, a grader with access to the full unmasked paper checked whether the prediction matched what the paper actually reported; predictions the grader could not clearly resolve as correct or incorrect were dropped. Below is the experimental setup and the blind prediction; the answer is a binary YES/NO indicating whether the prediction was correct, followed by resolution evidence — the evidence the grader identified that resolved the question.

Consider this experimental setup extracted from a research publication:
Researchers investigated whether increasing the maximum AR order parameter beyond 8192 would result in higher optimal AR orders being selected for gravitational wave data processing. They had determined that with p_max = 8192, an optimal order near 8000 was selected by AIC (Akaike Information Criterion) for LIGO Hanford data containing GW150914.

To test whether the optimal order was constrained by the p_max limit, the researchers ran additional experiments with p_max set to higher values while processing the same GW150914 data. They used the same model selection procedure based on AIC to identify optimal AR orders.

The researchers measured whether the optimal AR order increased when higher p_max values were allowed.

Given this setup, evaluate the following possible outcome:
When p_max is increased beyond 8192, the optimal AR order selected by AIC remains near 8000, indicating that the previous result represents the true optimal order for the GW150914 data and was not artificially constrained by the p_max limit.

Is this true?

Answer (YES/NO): YES